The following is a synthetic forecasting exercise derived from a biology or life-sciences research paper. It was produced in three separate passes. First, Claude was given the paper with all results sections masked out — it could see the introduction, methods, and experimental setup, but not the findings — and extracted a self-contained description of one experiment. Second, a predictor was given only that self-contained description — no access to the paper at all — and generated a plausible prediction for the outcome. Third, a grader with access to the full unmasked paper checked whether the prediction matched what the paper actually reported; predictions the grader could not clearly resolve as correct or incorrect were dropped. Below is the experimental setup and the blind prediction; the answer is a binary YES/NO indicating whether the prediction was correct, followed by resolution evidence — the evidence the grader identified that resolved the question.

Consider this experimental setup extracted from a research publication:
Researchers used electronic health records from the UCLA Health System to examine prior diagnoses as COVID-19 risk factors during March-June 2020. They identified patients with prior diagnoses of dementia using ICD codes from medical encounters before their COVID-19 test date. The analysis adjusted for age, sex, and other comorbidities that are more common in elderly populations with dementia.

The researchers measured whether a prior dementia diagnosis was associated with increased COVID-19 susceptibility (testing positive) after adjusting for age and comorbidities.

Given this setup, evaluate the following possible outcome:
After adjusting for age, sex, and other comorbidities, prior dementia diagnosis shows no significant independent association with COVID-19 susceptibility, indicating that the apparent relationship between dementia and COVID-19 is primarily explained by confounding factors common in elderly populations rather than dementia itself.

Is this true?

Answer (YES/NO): NO